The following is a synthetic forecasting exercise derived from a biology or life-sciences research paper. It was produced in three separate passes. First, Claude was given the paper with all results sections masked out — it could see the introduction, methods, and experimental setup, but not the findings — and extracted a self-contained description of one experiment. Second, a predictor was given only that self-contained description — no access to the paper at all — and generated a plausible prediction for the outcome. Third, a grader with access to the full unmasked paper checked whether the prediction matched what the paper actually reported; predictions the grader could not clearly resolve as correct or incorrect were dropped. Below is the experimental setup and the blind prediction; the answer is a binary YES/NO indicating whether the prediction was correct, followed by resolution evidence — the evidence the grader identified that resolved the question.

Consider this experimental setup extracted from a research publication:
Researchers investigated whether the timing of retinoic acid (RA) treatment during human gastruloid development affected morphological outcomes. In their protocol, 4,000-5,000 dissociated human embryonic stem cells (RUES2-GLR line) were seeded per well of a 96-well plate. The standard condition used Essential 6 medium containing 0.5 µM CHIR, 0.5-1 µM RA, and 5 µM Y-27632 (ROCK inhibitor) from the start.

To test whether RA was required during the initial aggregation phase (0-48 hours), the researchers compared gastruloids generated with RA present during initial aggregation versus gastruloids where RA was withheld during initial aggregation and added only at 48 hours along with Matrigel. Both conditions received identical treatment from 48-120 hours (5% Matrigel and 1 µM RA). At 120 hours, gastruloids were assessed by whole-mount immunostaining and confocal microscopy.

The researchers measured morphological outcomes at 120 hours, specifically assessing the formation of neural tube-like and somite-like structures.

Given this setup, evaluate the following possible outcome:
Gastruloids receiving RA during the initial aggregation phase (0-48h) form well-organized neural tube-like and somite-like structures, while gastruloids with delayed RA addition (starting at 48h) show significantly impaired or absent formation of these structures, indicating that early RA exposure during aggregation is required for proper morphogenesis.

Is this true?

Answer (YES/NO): NO